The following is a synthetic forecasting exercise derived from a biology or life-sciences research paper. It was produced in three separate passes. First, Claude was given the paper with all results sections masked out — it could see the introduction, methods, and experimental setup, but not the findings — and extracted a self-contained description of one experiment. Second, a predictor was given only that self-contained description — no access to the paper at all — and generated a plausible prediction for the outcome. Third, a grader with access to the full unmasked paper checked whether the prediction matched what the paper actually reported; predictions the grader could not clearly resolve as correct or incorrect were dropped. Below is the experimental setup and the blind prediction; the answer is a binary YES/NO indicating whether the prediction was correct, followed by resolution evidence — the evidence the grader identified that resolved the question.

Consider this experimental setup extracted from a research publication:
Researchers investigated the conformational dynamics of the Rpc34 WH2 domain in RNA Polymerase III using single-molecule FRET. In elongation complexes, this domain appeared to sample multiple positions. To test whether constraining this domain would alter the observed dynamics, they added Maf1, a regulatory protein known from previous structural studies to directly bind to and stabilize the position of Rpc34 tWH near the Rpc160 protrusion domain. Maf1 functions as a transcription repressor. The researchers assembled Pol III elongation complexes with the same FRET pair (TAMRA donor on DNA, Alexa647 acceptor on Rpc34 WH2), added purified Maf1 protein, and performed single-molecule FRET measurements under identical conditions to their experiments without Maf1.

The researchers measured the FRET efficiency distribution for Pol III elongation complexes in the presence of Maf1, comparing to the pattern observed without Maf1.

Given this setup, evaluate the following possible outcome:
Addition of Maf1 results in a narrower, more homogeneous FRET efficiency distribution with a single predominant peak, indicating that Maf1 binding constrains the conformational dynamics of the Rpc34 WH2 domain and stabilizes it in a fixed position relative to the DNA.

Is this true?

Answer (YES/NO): YES